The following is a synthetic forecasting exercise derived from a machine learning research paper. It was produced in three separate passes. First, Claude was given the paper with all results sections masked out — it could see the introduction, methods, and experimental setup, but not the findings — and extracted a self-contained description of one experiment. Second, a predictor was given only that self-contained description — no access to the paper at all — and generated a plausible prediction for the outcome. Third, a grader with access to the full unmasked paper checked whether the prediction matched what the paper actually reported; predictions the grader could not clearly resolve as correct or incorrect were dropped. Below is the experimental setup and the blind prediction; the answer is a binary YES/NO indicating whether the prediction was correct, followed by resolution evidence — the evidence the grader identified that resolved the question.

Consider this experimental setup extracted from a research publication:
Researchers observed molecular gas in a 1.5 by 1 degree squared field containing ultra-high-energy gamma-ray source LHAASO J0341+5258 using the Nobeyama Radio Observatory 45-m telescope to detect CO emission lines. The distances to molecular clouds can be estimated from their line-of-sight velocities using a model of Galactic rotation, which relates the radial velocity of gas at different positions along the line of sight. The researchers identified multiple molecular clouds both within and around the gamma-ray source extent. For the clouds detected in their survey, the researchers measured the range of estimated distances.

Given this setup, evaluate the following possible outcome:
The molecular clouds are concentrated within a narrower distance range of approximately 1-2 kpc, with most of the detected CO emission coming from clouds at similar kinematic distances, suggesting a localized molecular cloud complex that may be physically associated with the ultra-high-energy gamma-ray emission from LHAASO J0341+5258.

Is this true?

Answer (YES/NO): NO